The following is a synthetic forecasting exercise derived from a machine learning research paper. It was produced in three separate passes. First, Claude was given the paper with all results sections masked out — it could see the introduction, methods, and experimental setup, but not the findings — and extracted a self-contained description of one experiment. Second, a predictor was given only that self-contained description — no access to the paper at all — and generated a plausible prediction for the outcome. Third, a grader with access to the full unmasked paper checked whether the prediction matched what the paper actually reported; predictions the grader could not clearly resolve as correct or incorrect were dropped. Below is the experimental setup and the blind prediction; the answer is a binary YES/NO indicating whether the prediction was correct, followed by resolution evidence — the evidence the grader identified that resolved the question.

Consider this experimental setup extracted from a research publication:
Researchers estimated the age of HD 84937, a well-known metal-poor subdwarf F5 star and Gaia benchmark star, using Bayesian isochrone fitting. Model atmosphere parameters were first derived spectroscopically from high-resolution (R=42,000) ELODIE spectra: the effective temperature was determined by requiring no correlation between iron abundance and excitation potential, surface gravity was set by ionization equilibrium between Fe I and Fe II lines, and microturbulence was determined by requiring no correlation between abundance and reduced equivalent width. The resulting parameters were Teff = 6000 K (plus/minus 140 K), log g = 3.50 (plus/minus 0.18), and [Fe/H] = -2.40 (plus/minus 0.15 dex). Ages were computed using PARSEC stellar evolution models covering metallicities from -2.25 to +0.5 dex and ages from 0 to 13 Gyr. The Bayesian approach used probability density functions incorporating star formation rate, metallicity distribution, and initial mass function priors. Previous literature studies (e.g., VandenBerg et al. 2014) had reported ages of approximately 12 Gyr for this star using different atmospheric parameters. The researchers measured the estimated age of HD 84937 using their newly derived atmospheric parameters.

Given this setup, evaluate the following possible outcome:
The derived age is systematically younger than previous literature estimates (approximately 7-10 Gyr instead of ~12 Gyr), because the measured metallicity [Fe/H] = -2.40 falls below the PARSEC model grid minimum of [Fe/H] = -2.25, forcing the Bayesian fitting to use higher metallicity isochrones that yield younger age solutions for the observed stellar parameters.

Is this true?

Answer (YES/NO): NO